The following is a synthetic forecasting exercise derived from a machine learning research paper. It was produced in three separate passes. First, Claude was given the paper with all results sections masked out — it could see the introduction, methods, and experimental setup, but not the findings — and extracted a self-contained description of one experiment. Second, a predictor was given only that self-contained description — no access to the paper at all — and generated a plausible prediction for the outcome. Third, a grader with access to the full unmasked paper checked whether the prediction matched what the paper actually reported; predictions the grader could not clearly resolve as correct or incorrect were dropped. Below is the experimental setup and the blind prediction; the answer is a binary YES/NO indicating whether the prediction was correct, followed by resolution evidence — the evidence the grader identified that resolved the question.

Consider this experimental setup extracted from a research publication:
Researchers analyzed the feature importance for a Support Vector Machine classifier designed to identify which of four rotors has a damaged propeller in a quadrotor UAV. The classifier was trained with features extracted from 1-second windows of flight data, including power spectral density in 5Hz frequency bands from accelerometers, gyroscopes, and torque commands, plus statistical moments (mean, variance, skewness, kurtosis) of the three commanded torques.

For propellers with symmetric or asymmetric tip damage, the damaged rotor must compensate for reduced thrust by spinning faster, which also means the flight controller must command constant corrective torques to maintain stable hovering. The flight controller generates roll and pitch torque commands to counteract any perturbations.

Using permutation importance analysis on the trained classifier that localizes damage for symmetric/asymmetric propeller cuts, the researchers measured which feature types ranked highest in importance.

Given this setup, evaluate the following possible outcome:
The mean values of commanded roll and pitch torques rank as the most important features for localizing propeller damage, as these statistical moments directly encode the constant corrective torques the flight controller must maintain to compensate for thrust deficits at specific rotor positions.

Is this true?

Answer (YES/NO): YES